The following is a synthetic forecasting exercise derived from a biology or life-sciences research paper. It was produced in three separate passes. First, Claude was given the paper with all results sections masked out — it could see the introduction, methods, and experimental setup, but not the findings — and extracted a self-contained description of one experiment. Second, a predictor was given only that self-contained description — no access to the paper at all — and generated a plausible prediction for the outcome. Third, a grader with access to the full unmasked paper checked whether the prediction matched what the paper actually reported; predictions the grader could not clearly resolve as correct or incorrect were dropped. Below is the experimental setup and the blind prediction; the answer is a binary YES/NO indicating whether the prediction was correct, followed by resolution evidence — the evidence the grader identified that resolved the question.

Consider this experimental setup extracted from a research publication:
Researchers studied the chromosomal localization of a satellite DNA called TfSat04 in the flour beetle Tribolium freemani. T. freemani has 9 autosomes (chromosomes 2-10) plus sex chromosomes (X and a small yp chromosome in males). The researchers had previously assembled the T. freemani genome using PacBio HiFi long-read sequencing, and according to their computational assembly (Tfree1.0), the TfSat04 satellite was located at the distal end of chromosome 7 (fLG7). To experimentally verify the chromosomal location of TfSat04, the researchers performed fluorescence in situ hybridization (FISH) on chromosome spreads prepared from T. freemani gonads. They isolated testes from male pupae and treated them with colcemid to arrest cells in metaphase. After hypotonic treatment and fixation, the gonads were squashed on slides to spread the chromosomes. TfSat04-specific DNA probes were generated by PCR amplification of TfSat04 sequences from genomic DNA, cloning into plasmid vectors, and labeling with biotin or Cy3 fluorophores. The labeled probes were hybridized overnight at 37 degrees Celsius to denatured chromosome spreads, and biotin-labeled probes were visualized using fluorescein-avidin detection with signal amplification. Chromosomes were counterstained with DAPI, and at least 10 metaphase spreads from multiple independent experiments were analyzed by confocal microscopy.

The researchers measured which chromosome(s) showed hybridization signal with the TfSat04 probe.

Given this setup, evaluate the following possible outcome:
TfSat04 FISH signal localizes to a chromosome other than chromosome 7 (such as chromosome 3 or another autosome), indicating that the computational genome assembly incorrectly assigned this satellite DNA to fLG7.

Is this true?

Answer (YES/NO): NO